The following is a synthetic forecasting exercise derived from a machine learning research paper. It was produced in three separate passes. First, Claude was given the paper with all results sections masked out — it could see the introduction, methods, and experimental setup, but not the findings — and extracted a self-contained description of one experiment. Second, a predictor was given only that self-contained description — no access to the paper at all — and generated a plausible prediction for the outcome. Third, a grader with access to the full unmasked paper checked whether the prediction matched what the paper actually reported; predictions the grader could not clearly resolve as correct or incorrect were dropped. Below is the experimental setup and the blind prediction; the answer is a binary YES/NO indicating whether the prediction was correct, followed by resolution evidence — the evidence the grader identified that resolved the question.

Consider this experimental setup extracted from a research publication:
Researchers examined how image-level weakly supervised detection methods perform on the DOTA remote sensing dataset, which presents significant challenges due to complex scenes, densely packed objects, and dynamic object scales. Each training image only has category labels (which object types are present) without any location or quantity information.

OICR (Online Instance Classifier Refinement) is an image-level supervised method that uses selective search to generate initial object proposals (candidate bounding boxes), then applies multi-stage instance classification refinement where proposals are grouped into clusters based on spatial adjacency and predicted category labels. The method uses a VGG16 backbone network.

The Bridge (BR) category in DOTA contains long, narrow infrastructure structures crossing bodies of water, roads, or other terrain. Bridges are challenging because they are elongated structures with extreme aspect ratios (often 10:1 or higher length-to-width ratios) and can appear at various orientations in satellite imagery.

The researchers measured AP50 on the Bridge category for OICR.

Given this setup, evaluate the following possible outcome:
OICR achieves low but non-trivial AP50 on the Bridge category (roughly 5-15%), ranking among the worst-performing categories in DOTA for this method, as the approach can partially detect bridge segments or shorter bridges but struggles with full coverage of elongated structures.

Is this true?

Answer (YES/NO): NO